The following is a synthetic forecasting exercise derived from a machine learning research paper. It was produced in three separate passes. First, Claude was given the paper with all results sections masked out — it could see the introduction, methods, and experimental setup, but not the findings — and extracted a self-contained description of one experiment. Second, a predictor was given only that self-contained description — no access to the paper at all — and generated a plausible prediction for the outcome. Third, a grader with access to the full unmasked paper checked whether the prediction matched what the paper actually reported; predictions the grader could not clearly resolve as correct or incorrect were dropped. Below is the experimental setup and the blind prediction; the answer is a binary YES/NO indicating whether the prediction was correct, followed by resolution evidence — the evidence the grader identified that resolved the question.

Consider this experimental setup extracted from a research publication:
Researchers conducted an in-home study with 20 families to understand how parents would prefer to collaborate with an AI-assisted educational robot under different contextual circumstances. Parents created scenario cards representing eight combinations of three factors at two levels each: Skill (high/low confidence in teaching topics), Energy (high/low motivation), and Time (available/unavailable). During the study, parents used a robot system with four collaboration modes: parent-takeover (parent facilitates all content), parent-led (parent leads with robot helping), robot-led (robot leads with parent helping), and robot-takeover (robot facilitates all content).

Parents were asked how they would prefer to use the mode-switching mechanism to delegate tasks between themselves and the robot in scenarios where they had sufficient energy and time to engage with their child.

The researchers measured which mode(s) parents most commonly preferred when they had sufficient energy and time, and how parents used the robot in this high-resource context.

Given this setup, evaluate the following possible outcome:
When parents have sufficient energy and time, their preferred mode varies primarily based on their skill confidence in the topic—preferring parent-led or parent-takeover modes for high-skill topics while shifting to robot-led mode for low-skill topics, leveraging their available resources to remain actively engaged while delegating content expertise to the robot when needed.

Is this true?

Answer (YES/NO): NO